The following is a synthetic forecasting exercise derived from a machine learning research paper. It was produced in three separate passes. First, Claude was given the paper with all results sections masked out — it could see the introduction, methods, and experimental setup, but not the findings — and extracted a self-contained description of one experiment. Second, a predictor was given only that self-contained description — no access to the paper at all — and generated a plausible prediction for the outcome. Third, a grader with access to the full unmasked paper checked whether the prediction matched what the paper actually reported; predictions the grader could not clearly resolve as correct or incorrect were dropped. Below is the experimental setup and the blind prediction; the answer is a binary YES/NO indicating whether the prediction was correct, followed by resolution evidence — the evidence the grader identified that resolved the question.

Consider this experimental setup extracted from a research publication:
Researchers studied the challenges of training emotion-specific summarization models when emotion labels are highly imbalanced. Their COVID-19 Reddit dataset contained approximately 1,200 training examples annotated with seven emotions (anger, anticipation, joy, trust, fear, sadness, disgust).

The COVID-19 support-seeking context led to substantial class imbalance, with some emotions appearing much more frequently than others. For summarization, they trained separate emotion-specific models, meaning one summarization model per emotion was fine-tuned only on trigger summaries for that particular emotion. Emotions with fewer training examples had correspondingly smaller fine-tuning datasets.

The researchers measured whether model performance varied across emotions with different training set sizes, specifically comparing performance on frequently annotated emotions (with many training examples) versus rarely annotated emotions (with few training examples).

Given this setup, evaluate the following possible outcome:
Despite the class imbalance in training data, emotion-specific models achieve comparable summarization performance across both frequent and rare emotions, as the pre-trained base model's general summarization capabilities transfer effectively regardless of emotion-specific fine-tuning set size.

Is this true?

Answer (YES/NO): NO